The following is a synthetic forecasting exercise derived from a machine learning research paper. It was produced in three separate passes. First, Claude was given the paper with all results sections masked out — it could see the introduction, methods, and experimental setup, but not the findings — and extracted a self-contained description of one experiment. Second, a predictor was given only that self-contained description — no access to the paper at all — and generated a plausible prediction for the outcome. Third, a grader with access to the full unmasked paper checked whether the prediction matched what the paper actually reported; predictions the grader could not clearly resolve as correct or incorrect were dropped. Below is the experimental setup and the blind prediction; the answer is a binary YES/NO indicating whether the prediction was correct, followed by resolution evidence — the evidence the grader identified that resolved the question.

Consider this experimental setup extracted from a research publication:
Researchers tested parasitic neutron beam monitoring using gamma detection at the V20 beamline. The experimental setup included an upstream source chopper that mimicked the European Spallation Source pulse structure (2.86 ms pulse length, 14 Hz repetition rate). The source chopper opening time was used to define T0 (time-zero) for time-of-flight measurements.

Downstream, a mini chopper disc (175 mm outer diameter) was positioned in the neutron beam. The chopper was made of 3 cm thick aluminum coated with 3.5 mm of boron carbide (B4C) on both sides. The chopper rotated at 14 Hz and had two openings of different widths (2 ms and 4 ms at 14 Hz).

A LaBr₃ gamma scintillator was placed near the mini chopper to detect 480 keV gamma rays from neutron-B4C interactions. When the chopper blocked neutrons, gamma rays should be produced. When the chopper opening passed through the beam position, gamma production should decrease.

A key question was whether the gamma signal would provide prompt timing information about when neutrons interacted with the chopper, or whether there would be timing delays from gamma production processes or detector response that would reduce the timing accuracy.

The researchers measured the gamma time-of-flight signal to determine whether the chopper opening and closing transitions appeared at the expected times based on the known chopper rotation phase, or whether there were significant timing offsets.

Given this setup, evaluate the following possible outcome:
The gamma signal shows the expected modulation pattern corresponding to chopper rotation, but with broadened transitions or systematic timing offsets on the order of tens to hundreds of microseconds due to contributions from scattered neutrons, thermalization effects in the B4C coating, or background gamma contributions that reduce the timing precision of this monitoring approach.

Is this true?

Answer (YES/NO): NO